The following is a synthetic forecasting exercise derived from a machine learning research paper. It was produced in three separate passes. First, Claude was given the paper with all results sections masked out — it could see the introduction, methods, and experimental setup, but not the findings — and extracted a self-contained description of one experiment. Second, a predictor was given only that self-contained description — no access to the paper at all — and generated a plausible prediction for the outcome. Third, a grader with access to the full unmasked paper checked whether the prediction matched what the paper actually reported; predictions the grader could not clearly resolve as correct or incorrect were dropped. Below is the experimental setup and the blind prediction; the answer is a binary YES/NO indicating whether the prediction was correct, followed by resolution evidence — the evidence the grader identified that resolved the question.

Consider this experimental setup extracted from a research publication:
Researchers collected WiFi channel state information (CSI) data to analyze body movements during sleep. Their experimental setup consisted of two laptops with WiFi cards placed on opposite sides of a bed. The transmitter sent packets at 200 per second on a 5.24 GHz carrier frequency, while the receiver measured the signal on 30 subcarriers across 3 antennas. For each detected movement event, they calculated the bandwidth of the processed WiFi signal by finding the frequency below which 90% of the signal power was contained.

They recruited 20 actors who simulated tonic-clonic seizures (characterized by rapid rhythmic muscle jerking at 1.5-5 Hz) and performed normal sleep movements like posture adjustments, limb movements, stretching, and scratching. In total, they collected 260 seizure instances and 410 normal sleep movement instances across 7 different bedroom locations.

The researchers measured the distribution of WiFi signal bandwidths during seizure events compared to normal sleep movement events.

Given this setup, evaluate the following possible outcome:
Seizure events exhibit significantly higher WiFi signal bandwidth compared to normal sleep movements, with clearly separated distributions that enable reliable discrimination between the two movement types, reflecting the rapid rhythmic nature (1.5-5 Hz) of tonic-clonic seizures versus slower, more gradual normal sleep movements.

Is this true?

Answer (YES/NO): YES